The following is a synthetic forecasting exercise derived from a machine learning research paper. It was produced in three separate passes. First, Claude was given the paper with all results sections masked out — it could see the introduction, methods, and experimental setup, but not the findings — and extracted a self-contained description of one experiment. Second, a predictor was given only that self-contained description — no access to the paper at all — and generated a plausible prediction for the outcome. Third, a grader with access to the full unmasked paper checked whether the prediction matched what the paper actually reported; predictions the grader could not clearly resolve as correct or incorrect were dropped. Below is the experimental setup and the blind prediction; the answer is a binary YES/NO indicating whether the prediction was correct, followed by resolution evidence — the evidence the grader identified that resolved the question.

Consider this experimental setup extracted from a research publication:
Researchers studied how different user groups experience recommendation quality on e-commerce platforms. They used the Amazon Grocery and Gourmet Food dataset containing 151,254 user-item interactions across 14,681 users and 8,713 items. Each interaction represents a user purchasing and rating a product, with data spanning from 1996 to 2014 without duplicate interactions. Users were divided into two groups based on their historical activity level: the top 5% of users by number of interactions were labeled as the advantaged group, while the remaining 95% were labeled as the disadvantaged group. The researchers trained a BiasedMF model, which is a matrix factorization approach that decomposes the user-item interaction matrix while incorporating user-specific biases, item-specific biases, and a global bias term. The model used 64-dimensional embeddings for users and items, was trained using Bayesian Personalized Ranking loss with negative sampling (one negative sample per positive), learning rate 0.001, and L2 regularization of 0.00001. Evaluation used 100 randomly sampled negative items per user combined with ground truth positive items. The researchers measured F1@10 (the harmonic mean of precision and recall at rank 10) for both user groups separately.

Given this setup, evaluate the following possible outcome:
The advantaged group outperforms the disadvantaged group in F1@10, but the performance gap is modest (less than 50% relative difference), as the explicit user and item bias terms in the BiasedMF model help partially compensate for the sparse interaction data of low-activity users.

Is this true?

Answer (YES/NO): NO